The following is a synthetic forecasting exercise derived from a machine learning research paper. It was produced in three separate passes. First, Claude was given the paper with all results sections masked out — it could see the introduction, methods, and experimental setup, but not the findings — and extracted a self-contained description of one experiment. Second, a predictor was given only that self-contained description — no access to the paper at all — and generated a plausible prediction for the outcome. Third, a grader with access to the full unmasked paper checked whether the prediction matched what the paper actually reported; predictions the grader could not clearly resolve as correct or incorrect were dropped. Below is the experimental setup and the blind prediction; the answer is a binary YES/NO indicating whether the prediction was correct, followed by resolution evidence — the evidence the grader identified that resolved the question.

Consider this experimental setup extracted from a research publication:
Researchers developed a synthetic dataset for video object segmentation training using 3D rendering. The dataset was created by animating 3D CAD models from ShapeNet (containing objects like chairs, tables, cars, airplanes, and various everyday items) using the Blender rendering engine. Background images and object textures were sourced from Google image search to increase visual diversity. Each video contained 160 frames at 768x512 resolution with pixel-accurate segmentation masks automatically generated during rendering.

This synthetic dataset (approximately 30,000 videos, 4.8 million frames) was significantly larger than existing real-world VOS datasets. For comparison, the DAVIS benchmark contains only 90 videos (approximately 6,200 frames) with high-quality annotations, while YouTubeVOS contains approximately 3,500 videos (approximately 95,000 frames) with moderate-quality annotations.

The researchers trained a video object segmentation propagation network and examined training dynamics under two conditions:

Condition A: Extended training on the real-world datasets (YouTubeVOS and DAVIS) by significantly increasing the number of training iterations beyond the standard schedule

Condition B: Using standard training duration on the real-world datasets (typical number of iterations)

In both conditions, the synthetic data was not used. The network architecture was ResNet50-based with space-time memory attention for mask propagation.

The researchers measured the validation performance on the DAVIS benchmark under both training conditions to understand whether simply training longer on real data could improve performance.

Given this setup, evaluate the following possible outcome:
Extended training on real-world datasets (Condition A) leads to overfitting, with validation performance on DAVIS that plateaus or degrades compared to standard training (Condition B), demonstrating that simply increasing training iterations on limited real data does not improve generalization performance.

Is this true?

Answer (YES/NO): YES